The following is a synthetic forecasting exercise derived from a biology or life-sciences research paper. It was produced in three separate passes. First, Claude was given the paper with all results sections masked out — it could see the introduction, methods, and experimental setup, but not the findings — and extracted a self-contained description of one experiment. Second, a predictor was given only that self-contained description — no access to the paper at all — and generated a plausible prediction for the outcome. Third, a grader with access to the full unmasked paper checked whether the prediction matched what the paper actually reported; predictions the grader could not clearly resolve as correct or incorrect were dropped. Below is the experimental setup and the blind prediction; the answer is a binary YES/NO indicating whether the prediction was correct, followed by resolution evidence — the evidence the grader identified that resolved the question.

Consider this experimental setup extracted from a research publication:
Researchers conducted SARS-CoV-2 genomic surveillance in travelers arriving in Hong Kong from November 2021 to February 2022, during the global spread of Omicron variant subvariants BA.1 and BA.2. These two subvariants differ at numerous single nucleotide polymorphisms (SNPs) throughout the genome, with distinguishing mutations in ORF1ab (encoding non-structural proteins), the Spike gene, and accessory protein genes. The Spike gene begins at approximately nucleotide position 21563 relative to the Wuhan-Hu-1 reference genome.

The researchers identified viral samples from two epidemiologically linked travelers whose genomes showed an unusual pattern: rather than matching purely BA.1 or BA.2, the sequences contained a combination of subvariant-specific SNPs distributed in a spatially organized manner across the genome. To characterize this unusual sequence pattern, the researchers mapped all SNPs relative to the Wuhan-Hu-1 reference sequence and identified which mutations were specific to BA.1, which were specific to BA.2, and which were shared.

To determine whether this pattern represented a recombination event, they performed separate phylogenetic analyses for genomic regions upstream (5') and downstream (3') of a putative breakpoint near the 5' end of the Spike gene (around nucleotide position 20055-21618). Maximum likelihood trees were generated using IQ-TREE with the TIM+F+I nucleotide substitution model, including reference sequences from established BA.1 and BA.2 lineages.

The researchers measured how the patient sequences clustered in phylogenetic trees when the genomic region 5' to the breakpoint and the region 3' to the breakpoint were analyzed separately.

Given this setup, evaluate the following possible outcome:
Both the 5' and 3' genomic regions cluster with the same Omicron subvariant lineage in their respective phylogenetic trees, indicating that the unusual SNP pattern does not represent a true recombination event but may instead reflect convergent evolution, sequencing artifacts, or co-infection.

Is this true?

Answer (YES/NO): NO